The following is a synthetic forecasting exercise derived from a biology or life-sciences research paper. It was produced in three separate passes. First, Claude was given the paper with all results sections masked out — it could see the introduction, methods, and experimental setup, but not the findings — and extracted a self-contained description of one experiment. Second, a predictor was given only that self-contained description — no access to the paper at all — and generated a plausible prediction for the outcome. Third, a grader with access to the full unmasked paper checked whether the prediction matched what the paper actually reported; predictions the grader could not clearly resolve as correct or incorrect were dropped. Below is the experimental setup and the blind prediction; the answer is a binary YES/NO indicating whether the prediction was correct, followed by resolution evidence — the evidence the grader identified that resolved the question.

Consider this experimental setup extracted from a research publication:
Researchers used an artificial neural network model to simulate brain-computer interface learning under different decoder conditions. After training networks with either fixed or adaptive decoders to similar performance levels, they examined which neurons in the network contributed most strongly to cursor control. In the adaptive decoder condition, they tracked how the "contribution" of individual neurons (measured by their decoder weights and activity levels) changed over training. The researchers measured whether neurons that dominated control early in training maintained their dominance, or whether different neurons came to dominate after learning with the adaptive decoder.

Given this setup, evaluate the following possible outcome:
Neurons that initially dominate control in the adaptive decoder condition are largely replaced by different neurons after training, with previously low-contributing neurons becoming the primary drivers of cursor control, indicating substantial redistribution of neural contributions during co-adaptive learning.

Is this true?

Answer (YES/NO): NO